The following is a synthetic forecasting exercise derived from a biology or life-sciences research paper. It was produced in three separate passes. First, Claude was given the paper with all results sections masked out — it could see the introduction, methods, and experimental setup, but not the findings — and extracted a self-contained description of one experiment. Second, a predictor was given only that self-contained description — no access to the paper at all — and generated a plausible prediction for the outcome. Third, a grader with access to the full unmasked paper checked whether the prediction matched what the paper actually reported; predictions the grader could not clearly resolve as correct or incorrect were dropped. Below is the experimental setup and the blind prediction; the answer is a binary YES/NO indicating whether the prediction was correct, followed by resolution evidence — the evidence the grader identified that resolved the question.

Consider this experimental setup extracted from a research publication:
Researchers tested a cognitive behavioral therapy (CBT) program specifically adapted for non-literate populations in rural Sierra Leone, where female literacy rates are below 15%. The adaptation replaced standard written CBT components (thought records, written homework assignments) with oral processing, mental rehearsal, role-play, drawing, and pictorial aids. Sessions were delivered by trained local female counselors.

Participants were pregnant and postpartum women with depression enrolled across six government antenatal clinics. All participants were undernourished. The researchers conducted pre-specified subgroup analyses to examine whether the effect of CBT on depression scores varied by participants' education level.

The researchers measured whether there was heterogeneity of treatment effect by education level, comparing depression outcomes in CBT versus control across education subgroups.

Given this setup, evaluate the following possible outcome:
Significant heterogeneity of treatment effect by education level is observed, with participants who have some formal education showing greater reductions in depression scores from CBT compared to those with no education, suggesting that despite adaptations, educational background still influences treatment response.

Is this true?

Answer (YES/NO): NO